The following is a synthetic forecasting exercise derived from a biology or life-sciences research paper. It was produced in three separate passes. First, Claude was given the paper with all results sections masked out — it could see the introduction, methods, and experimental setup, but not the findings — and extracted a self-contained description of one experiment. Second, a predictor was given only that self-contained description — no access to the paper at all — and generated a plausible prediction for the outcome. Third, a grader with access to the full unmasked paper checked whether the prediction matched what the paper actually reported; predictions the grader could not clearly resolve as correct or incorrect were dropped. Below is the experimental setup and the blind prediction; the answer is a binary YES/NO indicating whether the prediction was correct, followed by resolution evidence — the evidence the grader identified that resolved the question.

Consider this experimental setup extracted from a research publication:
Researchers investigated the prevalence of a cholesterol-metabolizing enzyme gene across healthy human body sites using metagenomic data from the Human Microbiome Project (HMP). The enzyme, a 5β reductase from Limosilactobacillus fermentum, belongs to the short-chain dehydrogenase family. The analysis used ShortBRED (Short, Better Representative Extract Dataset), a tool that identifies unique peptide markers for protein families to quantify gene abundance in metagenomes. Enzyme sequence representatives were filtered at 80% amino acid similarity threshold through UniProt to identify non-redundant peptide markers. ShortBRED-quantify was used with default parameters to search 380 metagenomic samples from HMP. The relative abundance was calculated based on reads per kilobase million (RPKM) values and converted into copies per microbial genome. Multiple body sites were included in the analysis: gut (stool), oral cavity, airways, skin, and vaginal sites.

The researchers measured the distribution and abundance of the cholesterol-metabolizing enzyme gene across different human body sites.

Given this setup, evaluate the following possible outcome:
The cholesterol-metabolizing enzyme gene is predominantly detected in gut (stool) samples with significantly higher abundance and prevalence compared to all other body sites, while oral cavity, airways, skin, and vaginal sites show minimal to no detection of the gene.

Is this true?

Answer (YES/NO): NO